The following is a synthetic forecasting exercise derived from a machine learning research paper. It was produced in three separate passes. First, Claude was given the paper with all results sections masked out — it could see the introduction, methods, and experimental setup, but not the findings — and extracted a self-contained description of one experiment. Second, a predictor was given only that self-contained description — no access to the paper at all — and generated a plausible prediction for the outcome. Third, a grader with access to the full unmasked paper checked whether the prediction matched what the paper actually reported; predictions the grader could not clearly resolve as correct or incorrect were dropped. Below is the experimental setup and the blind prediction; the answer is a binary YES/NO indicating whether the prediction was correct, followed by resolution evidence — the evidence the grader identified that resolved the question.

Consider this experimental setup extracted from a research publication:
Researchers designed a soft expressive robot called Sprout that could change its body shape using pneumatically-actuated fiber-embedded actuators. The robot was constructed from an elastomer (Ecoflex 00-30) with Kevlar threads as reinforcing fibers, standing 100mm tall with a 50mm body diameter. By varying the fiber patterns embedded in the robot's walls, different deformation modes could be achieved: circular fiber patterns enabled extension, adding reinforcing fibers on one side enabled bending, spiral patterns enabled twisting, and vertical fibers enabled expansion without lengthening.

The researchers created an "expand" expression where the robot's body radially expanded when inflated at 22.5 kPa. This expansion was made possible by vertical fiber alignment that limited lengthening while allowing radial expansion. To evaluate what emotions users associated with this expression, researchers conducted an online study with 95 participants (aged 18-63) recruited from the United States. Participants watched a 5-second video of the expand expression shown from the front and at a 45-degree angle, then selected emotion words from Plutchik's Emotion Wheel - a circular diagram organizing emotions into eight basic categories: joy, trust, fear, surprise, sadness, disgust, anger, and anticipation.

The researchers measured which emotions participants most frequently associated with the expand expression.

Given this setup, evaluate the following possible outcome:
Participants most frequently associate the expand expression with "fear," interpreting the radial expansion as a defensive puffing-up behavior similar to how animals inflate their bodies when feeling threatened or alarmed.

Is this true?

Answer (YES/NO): NO